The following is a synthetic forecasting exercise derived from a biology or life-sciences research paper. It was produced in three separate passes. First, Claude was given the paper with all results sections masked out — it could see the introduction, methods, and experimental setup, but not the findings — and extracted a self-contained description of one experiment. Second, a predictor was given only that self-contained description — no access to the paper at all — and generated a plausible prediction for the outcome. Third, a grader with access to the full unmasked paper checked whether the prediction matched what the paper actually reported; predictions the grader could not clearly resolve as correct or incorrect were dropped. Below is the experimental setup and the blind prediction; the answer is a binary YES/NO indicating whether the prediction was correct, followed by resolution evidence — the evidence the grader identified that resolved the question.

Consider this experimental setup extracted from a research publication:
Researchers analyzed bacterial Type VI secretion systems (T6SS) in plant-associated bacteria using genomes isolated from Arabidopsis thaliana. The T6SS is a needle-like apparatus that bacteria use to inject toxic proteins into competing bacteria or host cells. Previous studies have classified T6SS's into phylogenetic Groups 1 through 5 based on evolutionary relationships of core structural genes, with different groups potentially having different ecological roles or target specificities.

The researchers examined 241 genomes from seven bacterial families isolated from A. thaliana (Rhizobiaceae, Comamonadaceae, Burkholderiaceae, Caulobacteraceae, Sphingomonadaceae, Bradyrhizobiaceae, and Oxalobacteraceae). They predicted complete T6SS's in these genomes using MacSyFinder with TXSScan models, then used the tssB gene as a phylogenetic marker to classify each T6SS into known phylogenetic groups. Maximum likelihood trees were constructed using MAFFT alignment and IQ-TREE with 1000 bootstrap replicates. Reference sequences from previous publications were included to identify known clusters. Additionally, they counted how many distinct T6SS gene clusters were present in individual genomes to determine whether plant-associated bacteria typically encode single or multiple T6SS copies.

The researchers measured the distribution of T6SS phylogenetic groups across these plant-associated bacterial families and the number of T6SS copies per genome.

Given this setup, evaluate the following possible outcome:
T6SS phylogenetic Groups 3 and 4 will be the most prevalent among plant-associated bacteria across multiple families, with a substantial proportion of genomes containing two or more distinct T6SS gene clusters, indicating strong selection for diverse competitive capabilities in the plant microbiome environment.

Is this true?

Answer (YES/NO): NO